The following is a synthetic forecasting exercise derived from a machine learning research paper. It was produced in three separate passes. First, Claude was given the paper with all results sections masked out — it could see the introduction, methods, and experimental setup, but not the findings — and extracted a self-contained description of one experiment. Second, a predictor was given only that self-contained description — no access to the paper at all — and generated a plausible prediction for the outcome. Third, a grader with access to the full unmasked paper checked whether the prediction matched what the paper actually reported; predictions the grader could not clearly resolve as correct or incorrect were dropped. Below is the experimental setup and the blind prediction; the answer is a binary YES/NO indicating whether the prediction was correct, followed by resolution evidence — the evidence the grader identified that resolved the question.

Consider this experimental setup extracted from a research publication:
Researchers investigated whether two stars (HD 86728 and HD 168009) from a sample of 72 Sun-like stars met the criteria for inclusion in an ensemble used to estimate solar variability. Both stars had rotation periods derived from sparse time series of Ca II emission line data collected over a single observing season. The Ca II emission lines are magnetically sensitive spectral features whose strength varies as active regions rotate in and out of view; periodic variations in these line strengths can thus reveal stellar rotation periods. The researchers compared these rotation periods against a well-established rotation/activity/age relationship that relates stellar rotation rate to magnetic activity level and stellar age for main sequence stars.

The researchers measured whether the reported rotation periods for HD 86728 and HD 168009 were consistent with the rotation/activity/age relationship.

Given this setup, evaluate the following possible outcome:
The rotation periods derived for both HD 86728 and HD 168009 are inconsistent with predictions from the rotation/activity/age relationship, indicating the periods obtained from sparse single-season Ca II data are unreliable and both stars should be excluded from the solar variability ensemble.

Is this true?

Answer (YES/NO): YES